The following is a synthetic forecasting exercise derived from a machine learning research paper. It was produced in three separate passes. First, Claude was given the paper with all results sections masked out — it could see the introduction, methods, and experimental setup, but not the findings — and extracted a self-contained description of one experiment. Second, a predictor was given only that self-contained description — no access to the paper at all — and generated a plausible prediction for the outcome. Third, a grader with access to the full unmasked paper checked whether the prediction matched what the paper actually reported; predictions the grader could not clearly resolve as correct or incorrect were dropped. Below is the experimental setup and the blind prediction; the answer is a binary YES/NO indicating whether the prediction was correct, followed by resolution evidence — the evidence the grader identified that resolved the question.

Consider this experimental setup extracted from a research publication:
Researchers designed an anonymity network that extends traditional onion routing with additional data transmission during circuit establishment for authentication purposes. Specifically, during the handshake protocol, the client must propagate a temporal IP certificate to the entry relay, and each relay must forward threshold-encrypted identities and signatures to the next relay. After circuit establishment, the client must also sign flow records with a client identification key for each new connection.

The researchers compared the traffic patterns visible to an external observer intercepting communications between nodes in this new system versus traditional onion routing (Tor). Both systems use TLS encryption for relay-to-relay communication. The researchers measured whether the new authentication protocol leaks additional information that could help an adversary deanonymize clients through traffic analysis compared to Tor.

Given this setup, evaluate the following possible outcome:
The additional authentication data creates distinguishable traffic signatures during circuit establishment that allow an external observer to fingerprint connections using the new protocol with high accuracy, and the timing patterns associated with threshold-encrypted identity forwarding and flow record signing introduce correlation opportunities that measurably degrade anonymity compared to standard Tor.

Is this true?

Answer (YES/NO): NO